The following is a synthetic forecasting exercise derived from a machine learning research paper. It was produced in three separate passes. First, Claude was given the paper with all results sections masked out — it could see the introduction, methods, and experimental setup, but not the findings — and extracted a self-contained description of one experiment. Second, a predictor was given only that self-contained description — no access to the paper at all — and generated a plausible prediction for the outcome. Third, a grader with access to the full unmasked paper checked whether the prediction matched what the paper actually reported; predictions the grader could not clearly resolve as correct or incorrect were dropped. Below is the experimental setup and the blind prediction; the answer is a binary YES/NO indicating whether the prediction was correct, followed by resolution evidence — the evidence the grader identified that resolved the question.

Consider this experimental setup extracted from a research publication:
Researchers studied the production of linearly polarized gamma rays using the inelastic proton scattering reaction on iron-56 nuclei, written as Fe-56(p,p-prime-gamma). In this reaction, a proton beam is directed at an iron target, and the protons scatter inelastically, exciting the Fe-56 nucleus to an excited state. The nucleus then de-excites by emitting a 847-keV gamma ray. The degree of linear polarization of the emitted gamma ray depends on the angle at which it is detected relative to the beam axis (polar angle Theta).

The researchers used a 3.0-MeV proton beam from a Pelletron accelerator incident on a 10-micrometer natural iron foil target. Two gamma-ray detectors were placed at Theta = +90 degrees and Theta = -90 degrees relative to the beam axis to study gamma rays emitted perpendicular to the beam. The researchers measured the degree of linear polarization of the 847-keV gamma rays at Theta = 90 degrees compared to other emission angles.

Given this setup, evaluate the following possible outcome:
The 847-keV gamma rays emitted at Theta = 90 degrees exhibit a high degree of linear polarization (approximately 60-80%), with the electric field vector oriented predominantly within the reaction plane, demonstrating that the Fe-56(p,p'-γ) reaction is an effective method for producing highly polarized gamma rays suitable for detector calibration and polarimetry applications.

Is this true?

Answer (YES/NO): NO